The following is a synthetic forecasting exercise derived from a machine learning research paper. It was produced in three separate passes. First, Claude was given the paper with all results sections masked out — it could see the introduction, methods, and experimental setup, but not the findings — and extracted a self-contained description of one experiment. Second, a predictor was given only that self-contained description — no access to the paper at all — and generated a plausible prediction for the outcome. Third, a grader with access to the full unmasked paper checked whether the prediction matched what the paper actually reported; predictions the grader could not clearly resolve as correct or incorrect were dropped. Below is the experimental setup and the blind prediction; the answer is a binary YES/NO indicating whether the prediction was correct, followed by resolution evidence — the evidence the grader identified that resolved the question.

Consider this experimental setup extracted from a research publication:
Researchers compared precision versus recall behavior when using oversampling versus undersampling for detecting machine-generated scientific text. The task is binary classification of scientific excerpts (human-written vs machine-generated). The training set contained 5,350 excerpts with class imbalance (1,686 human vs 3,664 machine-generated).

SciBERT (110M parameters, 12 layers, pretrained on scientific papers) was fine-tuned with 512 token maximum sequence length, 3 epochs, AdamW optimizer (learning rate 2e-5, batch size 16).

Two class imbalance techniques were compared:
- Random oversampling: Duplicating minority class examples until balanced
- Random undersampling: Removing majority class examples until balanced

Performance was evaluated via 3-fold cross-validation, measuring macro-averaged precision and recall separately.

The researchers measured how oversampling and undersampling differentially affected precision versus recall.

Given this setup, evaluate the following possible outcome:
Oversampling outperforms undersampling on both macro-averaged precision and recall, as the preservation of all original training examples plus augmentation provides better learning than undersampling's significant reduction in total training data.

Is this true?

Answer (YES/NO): YES